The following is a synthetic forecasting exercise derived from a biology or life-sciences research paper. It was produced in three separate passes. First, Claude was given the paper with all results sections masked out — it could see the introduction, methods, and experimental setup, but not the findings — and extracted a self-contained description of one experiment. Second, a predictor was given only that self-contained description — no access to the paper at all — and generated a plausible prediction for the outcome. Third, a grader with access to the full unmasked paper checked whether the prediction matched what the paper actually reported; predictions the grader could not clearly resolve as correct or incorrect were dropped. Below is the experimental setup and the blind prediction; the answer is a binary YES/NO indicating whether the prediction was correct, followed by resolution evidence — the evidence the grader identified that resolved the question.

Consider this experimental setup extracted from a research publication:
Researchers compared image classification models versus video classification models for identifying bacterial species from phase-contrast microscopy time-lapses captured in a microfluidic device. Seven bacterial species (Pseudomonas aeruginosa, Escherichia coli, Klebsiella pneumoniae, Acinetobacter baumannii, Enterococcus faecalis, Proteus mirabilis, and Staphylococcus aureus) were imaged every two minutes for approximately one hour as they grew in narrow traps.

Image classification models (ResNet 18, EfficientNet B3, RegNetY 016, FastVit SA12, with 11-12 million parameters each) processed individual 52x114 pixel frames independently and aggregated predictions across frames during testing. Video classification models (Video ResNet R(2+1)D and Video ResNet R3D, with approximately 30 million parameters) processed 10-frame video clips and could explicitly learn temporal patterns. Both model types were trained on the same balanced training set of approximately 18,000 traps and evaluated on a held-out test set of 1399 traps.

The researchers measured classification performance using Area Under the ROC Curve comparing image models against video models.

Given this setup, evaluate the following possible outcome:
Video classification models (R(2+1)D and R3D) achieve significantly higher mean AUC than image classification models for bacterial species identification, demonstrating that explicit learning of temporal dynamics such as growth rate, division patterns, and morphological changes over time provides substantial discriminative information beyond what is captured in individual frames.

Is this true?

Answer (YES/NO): YES